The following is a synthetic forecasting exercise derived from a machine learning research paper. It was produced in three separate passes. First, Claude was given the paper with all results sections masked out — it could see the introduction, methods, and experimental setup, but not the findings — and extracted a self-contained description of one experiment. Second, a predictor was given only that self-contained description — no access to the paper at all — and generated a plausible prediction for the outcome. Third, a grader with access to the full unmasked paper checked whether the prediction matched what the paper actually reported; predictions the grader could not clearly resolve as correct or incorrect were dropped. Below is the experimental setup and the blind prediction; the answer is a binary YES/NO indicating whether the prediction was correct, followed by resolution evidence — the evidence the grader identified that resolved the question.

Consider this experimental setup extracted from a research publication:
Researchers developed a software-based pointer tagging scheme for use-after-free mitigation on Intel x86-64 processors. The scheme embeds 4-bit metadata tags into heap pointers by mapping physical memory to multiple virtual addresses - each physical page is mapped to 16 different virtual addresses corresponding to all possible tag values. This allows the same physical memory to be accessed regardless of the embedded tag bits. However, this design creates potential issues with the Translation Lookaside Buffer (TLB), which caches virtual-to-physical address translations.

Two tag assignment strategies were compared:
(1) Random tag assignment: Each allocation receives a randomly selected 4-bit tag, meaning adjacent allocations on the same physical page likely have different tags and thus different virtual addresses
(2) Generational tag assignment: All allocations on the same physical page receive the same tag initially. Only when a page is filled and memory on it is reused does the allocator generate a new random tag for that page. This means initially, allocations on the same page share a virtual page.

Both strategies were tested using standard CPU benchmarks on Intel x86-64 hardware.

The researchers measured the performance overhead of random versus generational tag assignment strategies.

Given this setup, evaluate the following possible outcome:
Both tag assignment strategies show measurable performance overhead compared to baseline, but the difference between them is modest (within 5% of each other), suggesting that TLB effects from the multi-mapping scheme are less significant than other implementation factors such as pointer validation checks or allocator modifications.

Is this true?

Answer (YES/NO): NO